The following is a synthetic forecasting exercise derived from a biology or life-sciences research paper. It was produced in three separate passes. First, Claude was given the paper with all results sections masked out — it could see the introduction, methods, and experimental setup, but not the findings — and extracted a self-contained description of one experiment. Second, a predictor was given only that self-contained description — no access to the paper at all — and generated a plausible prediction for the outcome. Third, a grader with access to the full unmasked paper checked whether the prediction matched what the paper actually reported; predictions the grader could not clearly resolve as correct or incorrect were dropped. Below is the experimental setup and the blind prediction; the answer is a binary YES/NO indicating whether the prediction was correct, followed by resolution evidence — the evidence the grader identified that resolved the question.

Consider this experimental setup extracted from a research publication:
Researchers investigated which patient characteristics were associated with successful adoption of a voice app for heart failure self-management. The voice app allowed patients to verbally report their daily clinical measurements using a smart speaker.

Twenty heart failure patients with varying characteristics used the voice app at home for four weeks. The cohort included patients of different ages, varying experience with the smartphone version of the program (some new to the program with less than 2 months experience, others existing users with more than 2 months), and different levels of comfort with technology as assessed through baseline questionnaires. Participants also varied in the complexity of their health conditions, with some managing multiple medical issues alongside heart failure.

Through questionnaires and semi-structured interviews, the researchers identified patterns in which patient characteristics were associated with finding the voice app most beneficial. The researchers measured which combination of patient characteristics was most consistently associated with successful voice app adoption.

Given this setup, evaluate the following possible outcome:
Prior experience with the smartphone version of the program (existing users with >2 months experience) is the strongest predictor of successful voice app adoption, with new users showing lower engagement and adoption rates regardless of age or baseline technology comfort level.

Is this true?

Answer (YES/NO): NO